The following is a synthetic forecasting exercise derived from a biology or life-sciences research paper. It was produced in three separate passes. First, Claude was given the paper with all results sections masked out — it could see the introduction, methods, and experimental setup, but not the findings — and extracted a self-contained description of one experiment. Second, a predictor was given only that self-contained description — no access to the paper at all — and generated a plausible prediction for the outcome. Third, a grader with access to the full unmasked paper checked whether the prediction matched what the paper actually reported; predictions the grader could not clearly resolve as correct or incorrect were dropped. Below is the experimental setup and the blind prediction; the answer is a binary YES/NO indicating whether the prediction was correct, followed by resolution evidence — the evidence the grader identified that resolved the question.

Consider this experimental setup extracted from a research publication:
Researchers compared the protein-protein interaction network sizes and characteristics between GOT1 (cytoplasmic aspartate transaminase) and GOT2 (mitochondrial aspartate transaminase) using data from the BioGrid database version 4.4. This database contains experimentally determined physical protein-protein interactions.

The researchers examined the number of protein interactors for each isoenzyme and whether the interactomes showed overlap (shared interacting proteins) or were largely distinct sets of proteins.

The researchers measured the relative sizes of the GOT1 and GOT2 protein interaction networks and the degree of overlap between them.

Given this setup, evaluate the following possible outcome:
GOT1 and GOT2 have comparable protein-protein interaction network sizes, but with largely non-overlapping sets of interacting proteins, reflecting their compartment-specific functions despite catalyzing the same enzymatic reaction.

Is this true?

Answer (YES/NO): NO